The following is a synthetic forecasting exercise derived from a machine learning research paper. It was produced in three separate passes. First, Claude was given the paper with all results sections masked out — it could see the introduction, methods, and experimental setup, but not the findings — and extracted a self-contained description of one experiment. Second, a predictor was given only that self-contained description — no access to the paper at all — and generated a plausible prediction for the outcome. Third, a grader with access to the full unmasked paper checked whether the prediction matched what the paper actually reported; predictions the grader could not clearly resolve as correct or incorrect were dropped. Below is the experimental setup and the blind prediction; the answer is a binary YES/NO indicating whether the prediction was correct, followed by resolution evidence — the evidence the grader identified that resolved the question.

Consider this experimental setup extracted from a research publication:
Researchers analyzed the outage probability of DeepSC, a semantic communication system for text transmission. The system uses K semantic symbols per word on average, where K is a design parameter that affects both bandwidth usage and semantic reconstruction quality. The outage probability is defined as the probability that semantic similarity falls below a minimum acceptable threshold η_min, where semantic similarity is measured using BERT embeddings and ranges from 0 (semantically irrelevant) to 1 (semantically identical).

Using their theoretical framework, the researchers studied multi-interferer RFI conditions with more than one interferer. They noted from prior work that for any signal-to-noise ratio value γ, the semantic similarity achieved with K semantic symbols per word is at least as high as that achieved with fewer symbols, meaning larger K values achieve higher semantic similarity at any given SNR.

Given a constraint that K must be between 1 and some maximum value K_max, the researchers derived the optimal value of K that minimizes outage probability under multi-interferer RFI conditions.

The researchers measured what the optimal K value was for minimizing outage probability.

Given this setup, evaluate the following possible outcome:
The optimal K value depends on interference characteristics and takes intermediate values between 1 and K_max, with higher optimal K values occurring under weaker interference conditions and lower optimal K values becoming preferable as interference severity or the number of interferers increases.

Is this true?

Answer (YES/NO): NO